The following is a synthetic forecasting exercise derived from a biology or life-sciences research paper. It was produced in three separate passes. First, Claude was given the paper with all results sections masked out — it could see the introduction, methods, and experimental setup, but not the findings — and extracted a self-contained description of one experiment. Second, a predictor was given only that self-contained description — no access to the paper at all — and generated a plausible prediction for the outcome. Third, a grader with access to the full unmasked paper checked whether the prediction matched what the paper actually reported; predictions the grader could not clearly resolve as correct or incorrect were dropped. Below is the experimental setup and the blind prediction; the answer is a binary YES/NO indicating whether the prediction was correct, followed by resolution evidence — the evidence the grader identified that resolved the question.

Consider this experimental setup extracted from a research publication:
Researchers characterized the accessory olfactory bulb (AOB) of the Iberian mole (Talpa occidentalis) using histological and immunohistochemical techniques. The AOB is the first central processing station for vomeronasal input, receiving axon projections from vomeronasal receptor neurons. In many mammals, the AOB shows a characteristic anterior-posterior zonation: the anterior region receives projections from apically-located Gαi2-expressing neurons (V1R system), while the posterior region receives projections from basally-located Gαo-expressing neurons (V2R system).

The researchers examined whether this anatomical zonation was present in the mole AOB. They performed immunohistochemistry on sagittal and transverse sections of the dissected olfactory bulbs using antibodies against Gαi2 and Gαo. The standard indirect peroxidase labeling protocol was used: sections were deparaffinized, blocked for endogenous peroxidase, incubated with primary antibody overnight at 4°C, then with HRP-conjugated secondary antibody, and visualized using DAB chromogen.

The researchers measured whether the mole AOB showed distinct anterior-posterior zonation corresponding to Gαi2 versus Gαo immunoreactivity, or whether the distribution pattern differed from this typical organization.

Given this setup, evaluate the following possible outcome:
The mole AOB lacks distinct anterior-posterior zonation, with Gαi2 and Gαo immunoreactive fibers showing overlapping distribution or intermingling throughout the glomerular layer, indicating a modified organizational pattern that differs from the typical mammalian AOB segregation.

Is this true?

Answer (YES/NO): NO